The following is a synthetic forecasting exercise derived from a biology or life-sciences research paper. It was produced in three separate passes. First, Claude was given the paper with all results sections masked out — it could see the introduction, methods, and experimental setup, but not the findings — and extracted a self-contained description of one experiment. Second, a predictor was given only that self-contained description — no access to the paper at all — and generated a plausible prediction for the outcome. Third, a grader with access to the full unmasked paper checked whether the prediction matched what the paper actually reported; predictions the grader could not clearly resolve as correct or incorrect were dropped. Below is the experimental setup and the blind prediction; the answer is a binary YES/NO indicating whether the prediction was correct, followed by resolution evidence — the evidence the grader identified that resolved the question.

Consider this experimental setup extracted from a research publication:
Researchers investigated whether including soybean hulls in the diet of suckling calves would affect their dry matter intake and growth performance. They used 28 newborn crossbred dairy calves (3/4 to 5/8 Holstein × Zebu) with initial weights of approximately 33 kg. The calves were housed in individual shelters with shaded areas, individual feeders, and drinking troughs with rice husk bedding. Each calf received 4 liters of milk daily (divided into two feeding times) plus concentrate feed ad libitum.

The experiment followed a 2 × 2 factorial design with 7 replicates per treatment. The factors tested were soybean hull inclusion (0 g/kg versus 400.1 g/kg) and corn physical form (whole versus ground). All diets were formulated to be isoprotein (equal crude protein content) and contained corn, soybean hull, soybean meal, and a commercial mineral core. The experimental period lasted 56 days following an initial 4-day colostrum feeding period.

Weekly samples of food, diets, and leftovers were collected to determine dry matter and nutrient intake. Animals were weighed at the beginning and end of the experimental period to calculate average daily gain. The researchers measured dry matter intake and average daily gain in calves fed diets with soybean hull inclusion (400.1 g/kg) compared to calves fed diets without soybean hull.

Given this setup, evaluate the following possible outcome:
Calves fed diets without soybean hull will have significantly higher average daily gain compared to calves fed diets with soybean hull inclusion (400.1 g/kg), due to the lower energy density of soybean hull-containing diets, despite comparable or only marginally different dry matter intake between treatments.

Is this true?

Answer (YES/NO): NO